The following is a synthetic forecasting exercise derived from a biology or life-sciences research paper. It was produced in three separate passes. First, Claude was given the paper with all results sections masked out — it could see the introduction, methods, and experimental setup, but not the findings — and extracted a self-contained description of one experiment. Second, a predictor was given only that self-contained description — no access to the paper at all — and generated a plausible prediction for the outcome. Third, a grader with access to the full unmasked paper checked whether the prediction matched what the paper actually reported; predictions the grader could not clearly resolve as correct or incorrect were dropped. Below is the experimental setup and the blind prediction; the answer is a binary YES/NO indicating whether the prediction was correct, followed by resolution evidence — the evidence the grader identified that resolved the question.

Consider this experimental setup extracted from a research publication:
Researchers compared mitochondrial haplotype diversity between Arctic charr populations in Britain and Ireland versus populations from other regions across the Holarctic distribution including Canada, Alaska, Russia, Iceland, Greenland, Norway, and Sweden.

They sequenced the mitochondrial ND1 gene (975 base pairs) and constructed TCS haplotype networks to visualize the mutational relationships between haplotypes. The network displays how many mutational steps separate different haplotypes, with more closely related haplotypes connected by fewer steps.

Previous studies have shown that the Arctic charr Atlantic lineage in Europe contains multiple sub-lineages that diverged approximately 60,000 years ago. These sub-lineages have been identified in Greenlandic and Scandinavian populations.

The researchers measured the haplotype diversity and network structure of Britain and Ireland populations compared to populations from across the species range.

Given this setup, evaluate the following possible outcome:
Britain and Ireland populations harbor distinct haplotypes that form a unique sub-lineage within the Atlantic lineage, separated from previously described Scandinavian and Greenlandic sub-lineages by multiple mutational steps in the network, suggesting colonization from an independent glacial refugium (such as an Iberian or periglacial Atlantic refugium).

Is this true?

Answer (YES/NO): NO